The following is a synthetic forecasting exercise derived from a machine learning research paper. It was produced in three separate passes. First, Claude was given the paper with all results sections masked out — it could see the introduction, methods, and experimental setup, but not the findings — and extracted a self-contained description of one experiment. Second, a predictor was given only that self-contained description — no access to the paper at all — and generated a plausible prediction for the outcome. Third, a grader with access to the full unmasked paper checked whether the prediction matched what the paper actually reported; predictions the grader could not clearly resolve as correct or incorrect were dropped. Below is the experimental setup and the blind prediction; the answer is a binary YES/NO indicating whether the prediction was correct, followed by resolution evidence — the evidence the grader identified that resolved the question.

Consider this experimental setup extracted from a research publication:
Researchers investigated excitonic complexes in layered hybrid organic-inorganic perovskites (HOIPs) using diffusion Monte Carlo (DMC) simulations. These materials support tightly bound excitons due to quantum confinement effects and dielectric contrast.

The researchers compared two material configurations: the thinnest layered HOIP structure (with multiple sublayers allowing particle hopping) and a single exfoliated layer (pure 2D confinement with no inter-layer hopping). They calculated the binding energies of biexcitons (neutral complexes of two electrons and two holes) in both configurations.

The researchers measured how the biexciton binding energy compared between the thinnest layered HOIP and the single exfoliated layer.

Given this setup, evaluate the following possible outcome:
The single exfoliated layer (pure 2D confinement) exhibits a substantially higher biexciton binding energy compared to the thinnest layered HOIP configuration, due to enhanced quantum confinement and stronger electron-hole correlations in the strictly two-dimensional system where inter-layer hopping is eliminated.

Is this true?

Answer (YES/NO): NO